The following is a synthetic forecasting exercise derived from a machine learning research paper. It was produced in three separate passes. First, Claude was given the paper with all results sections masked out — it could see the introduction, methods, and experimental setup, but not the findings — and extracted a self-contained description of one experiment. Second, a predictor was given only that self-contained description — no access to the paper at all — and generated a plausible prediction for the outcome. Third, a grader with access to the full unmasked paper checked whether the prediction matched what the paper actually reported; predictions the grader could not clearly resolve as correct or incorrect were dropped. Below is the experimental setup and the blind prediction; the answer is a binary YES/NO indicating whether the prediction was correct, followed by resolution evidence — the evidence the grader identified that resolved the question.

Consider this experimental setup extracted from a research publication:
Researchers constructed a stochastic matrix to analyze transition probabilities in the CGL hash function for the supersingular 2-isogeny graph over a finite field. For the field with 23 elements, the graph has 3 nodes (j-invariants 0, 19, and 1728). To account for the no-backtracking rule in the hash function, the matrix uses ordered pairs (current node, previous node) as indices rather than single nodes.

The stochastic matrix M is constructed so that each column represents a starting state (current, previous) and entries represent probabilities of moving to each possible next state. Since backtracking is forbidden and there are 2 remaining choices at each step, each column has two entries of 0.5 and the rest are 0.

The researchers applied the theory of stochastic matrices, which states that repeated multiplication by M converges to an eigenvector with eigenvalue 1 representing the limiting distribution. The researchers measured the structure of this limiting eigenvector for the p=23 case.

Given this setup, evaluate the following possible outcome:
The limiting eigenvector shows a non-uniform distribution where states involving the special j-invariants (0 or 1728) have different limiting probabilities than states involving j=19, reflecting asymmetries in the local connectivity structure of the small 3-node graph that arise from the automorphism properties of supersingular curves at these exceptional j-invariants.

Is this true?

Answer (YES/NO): NO